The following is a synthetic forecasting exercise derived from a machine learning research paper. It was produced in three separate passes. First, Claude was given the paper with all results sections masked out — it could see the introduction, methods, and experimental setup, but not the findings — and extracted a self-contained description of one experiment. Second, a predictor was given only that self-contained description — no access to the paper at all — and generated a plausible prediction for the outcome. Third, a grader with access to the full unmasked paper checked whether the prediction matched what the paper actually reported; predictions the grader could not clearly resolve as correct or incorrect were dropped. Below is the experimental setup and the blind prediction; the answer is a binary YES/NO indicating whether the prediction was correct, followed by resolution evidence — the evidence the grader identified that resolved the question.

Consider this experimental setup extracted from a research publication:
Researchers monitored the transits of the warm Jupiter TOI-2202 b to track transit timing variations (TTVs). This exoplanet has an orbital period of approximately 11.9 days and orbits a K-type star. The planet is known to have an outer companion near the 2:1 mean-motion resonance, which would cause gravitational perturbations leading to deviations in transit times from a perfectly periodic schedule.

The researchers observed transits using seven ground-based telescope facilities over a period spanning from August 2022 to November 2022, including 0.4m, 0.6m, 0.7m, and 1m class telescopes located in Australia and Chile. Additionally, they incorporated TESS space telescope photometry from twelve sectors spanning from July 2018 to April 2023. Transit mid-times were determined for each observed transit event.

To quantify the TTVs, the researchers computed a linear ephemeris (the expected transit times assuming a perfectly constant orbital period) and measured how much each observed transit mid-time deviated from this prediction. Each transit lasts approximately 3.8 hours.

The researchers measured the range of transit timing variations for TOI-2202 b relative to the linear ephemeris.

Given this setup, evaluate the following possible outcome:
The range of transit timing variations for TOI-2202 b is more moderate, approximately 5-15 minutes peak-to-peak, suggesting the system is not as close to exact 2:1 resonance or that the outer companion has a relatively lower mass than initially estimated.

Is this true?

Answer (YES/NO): NO